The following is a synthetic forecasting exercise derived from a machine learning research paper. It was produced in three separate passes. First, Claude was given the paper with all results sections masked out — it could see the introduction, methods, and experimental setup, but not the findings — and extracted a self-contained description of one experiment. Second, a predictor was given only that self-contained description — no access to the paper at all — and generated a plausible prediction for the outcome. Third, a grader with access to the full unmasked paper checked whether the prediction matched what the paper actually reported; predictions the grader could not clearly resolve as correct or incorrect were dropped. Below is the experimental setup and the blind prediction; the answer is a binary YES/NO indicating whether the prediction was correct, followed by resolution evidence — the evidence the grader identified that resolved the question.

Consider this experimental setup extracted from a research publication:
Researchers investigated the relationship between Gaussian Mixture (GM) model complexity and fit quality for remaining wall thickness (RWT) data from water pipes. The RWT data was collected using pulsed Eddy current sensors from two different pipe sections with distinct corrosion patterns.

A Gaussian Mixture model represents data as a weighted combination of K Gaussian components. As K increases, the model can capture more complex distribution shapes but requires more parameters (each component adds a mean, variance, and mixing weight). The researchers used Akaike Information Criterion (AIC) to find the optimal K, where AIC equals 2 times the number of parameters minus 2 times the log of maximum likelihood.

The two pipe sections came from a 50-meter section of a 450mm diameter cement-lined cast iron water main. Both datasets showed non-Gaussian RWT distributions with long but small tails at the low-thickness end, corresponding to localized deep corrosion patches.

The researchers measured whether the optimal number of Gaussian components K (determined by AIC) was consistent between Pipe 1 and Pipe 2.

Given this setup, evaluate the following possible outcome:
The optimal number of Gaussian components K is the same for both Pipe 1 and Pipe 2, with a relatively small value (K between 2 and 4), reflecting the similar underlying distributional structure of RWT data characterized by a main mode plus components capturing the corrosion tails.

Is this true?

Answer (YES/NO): NO